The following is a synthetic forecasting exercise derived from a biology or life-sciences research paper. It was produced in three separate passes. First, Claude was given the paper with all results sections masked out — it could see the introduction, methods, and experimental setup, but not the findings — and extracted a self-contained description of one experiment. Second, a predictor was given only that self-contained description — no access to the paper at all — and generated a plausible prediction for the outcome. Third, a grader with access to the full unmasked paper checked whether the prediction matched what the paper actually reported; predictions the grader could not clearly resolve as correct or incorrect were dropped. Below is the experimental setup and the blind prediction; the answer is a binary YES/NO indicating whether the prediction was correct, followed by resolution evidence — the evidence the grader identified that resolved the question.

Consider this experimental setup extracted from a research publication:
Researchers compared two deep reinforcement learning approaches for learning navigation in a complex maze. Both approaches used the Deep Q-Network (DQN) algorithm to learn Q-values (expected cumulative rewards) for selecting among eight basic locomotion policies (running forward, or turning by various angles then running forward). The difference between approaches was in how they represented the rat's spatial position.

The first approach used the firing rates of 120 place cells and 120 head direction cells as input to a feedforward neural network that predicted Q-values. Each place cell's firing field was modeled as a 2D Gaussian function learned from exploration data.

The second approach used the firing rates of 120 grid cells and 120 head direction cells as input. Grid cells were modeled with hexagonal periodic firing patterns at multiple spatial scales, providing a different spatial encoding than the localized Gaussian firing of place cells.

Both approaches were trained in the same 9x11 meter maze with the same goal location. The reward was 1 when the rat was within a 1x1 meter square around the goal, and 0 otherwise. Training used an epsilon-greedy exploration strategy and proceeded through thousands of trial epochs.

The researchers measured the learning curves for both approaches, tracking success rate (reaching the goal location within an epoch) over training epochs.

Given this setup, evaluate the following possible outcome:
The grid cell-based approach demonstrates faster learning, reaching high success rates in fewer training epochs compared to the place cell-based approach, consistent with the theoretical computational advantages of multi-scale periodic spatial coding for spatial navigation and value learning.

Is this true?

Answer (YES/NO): NO